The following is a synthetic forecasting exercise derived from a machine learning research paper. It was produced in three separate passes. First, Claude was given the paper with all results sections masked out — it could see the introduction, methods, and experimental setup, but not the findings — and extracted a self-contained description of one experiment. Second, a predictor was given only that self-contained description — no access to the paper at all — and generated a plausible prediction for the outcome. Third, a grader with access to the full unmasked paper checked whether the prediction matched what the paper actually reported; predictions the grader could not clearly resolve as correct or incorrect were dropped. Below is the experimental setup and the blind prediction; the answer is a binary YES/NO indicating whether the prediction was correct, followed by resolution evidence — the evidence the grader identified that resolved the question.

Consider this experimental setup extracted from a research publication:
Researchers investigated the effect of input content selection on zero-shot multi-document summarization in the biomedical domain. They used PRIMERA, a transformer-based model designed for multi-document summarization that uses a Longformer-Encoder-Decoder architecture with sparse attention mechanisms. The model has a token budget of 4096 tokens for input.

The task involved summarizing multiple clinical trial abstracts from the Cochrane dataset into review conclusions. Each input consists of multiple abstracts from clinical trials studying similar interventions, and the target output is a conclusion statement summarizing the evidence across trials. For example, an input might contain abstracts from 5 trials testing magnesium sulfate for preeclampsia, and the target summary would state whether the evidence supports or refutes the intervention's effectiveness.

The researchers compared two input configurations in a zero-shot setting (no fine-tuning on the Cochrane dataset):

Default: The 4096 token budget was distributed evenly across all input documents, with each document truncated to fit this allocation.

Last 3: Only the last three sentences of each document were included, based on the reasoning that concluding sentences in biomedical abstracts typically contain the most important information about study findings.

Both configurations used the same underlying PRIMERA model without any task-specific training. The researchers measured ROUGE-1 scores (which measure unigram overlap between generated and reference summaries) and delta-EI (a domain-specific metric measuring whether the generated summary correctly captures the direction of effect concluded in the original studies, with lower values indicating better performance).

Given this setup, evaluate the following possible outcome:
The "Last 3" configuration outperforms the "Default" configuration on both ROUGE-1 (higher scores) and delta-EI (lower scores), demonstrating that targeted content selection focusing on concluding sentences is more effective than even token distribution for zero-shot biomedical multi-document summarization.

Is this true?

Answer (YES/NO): YES